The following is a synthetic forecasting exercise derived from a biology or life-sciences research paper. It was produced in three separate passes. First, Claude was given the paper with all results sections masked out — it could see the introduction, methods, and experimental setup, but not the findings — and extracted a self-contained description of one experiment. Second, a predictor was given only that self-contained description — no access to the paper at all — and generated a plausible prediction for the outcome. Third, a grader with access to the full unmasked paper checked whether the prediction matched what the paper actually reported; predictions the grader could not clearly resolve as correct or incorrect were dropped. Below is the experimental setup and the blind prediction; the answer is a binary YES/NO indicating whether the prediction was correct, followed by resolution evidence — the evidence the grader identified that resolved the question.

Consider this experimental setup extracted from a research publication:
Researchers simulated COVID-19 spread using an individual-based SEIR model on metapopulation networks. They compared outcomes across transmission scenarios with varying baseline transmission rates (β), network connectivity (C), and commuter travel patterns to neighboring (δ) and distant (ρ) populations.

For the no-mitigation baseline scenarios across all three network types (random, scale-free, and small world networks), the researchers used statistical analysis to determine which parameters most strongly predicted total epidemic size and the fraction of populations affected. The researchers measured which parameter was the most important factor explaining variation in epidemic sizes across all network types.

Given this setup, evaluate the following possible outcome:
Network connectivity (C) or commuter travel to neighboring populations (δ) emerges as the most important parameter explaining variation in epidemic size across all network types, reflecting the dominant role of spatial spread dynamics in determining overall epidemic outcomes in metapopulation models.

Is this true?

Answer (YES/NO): NO